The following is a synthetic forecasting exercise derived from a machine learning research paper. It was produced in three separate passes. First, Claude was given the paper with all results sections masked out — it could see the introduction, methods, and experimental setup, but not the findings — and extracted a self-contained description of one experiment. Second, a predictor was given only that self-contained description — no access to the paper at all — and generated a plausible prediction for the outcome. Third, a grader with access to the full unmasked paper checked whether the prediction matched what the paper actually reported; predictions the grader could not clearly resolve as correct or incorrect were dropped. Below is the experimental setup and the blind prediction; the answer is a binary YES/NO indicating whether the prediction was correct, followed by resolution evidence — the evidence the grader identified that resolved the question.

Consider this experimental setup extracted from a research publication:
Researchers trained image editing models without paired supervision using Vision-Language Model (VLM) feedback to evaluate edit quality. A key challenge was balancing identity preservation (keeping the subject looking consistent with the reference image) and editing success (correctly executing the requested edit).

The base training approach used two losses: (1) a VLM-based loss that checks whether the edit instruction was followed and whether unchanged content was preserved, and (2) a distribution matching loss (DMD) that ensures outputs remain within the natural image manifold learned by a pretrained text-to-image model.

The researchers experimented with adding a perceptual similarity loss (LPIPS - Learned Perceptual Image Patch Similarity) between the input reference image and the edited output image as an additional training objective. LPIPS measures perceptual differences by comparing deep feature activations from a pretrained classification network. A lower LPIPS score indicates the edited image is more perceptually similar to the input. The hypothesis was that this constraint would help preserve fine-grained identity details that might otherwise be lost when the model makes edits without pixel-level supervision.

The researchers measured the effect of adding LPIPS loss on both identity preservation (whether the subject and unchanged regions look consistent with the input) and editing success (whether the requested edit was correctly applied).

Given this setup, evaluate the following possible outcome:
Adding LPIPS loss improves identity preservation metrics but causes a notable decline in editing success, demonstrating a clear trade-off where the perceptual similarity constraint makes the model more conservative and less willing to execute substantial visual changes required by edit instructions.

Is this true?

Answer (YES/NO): YES